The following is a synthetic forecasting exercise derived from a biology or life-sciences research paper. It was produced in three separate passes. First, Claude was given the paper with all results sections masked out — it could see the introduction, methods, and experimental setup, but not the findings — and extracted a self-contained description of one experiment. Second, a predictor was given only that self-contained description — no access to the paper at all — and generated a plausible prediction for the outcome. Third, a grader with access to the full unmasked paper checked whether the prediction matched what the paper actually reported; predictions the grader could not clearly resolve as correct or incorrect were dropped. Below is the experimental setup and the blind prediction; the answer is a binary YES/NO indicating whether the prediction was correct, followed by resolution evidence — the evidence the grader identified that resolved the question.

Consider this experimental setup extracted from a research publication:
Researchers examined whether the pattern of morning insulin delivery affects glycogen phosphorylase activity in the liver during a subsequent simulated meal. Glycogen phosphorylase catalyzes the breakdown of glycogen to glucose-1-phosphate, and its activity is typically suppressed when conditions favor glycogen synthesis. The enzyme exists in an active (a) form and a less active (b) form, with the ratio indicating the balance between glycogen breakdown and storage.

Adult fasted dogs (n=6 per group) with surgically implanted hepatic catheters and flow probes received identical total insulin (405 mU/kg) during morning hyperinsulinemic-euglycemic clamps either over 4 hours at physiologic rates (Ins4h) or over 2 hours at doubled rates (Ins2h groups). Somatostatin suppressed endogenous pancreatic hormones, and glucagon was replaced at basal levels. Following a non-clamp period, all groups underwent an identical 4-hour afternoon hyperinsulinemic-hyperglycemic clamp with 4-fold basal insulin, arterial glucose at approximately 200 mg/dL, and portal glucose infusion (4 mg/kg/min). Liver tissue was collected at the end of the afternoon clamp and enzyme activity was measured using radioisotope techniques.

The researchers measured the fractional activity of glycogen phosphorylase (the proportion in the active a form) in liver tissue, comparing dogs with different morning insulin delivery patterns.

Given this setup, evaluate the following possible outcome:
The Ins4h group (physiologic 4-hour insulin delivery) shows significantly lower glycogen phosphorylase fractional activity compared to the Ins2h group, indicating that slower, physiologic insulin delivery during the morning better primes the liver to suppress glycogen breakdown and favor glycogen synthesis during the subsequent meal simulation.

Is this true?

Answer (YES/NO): NO